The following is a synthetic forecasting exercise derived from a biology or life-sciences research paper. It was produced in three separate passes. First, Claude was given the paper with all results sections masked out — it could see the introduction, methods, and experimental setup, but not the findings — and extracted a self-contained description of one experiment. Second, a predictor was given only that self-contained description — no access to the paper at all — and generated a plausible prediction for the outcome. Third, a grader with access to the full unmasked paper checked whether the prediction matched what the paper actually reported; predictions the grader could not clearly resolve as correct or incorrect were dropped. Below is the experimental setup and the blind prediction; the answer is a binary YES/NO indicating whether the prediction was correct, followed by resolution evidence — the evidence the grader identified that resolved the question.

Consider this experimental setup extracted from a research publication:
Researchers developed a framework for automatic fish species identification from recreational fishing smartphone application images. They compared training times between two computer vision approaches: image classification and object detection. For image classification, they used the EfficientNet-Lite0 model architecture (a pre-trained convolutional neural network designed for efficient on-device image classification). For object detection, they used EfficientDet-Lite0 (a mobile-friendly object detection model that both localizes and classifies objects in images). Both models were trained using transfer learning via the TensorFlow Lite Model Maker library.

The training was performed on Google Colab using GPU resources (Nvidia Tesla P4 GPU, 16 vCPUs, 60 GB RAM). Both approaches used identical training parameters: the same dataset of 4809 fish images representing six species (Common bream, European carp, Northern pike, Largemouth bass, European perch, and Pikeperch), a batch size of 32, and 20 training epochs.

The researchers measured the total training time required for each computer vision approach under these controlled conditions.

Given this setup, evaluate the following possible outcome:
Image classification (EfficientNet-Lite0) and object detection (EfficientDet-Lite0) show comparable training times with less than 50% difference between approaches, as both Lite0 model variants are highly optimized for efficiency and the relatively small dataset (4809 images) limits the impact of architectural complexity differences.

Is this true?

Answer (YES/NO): NO